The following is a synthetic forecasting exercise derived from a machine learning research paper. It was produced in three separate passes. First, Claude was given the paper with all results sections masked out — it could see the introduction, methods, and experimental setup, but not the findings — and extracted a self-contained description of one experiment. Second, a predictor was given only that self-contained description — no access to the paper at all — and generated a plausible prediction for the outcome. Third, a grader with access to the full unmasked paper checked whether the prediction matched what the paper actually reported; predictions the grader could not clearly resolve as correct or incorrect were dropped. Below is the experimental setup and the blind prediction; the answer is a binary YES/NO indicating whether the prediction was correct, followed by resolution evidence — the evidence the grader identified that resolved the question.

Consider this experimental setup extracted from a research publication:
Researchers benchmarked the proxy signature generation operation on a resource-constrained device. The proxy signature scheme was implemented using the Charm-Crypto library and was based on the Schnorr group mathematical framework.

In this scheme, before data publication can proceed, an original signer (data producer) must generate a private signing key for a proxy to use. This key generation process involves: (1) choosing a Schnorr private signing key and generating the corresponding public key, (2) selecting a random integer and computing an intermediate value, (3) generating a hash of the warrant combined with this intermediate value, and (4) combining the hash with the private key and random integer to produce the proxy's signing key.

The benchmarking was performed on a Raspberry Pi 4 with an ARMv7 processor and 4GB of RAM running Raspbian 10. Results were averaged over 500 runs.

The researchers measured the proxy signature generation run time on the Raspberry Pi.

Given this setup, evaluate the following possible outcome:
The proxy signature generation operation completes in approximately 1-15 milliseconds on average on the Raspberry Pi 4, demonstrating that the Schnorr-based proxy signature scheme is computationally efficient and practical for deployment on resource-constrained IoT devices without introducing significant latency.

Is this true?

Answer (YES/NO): YES